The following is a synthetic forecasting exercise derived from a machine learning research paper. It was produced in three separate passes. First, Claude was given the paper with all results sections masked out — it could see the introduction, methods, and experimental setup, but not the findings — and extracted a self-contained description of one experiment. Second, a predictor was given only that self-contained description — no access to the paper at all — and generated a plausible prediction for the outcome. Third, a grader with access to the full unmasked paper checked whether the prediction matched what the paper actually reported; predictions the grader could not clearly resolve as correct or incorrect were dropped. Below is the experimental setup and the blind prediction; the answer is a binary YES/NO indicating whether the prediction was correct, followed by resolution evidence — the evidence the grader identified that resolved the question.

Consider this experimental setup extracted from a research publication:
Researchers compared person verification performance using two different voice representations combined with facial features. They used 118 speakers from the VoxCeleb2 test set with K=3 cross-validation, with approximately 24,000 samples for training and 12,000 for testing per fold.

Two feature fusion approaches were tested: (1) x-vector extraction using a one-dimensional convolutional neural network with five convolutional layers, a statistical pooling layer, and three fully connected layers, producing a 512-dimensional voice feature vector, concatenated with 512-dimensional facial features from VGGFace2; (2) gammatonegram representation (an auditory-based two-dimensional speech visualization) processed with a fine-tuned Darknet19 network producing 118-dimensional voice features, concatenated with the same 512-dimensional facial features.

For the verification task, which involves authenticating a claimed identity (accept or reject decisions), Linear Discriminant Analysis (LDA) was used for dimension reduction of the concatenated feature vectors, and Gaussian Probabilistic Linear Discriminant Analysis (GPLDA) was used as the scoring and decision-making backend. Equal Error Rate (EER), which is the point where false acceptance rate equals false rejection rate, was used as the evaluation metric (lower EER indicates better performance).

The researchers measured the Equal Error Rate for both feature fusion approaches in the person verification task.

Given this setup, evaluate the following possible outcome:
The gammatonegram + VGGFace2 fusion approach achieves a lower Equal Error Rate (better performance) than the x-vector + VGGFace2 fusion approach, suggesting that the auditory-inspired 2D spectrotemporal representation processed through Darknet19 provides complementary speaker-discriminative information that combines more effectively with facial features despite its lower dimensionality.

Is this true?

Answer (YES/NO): NO